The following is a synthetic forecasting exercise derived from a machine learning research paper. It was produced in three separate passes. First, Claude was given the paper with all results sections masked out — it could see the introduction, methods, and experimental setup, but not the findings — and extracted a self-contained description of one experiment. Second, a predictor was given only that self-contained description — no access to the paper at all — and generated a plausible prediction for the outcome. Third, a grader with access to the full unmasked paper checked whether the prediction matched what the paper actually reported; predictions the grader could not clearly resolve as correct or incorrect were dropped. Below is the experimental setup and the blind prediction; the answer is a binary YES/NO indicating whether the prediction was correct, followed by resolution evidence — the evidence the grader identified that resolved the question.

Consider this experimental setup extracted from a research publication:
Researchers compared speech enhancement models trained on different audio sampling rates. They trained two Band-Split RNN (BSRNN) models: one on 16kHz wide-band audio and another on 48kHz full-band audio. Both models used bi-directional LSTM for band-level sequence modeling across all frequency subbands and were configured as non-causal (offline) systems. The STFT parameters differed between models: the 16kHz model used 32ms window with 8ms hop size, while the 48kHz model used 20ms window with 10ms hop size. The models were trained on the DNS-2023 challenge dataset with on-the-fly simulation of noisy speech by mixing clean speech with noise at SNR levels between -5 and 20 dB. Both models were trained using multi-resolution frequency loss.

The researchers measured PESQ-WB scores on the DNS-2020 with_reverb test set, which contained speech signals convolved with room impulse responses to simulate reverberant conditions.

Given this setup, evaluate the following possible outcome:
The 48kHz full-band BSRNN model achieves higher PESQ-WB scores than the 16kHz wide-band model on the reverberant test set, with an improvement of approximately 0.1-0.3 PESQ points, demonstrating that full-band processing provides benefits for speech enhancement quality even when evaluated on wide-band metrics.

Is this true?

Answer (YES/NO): NO